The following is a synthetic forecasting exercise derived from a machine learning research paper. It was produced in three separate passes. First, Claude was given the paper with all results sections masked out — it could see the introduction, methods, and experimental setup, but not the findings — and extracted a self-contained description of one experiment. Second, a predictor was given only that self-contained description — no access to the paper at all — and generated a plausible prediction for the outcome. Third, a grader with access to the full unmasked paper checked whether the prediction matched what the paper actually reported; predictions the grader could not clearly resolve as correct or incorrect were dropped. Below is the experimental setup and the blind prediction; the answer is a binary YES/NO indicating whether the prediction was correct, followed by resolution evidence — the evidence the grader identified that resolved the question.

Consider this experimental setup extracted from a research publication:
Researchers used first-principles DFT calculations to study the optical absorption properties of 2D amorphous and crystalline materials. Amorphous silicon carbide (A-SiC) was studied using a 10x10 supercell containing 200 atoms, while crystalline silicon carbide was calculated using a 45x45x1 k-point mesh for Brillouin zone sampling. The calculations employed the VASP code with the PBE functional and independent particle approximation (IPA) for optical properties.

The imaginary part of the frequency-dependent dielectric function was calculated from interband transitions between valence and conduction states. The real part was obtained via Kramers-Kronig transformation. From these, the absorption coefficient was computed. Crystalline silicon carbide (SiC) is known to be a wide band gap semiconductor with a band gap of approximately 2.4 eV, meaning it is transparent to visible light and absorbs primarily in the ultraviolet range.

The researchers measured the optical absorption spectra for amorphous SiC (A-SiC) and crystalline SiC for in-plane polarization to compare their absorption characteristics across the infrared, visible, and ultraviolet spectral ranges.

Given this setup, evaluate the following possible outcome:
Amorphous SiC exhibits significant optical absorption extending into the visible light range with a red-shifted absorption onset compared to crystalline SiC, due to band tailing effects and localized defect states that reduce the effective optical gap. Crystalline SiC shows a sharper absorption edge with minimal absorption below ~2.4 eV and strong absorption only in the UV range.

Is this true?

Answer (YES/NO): YES